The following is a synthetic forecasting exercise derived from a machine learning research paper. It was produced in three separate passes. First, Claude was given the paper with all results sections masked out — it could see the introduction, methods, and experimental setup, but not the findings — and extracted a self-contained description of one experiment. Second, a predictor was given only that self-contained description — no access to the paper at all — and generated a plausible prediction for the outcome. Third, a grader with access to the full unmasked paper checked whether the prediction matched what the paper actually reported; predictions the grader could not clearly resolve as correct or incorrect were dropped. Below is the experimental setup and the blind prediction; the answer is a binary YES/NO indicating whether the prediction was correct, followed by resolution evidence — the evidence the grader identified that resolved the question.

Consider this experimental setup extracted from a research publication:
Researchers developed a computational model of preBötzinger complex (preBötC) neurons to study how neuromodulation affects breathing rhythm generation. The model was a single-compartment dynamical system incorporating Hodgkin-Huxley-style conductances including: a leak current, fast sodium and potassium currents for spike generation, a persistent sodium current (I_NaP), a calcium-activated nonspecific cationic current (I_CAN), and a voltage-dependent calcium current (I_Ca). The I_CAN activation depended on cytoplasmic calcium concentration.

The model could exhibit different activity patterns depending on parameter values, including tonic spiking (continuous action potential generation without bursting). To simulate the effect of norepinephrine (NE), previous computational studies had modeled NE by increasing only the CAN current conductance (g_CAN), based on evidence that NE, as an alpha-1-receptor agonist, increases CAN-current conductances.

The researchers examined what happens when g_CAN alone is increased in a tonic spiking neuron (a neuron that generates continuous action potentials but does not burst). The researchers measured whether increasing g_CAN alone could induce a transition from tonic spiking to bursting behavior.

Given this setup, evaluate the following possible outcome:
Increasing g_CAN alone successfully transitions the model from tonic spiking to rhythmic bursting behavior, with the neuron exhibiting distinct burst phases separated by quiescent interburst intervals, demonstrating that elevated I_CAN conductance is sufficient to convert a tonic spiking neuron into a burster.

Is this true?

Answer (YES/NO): NO